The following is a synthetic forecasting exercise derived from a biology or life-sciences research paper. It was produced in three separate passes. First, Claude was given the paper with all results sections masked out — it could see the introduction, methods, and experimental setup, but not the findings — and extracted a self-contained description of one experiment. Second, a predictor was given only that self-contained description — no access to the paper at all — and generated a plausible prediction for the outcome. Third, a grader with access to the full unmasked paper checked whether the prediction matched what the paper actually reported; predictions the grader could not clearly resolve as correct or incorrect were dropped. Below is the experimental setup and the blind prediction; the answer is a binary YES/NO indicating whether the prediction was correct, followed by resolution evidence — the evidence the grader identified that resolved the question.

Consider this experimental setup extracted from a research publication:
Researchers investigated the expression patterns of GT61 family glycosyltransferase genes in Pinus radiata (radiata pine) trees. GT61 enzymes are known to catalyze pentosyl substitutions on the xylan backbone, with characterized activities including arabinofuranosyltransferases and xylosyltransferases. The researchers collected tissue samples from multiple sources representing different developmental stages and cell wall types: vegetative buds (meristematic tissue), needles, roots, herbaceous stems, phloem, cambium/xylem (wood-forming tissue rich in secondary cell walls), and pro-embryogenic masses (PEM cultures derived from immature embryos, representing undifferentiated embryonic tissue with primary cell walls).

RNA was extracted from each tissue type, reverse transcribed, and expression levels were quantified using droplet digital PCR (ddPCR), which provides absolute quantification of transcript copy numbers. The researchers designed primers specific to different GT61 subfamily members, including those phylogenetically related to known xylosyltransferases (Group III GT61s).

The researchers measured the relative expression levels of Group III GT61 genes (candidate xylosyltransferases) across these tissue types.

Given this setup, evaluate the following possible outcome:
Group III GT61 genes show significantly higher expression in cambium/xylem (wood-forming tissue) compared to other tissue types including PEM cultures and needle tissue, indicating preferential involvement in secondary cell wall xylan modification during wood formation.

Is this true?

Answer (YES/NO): NO